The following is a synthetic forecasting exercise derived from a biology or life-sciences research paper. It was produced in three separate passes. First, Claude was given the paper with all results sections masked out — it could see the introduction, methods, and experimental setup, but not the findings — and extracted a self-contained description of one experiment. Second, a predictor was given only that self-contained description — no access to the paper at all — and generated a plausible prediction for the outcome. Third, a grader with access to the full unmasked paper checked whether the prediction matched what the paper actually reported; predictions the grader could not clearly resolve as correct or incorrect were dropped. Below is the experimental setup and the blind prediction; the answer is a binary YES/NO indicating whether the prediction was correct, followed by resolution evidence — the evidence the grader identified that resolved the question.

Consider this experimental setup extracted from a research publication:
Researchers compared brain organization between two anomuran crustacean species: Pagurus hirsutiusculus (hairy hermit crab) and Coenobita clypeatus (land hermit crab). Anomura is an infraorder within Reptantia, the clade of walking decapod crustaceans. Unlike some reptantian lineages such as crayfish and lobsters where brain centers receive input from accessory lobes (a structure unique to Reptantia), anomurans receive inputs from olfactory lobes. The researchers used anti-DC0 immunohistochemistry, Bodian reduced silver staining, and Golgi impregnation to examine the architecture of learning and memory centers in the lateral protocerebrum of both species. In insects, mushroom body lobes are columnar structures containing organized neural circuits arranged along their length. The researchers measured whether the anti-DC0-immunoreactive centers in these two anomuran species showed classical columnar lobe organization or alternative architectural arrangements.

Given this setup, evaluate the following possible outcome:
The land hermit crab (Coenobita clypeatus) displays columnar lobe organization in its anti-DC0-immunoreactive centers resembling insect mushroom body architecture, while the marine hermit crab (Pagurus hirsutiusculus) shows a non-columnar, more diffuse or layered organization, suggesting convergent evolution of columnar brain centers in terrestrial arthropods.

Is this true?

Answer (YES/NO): NO